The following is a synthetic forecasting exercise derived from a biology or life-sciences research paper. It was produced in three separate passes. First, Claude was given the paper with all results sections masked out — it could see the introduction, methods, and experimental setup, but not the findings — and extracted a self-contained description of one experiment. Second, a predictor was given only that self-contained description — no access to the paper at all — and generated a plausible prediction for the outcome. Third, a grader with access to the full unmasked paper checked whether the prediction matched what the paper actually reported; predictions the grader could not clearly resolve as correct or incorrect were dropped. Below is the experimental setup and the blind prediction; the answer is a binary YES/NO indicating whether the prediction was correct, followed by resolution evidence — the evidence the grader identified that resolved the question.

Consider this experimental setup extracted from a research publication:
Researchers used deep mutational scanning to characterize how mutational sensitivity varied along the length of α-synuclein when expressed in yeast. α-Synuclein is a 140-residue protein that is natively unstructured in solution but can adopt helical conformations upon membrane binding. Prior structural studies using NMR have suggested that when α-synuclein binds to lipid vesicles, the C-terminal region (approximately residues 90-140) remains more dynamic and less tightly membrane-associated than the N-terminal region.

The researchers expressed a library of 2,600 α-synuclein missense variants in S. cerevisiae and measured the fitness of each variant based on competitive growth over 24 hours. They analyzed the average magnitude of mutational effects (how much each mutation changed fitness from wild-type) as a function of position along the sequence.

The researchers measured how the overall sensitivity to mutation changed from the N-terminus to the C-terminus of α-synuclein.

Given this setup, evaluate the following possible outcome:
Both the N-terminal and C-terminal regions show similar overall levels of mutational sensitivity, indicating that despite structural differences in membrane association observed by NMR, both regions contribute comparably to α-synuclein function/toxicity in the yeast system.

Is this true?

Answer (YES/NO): NO